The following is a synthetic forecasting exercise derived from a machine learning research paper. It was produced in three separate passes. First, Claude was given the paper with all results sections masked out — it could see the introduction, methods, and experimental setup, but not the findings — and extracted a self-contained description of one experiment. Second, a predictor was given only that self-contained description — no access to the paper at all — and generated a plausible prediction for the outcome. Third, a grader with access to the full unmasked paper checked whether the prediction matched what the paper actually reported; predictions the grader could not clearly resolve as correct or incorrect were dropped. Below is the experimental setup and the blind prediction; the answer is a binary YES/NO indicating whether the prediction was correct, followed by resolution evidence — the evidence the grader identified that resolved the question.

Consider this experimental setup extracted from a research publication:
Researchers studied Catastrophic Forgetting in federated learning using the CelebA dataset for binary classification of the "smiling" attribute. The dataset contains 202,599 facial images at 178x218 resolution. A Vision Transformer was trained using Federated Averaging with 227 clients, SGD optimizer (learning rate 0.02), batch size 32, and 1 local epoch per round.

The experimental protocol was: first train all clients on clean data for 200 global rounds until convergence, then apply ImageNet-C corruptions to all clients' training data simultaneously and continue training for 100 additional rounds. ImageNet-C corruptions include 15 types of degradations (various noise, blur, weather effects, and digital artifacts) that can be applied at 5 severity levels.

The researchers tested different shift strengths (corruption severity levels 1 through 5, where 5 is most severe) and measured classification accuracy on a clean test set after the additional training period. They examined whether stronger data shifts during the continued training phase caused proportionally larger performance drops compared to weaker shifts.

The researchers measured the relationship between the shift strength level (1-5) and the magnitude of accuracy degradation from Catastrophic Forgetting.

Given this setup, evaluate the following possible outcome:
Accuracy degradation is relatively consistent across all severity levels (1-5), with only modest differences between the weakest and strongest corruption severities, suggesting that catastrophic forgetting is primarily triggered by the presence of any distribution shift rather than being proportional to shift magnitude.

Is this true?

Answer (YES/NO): NO